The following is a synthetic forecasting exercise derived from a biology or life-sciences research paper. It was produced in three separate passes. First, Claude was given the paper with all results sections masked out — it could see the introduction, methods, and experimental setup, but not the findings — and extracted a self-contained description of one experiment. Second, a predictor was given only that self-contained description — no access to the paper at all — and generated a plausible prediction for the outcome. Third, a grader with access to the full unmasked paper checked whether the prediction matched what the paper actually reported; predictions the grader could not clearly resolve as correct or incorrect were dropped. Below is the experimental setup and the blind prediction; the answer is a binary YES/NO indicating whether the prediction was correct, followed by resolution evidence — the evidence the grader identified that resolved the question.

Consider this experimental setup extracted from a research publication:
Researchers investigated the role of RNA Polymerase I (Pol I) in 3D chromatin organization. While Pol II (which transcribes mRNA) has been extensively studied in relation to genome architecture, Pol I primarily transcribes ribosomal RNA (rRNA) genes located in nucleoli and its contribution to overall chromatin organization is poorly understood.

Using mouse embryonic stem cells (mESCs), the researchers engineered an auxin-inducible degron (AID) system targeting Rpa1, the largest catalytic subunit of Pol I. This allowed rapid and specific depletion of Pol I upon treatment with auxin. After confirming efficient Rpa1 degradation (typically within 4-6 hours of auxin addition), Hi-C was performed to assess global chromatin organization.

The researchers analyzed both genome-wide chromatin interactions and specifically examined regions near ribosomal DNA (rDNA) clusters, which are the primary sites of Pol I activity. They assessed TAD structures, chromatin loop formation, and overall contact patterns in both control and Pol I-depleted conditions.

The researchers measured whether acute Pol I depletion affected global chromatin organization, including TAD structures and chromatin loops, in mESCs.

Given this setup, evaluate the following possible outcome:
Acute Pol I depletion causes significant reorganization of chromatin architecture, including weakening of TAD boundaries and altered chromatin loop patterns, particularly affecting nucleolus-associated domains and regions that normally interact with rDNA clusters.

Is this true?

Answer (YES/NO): NO